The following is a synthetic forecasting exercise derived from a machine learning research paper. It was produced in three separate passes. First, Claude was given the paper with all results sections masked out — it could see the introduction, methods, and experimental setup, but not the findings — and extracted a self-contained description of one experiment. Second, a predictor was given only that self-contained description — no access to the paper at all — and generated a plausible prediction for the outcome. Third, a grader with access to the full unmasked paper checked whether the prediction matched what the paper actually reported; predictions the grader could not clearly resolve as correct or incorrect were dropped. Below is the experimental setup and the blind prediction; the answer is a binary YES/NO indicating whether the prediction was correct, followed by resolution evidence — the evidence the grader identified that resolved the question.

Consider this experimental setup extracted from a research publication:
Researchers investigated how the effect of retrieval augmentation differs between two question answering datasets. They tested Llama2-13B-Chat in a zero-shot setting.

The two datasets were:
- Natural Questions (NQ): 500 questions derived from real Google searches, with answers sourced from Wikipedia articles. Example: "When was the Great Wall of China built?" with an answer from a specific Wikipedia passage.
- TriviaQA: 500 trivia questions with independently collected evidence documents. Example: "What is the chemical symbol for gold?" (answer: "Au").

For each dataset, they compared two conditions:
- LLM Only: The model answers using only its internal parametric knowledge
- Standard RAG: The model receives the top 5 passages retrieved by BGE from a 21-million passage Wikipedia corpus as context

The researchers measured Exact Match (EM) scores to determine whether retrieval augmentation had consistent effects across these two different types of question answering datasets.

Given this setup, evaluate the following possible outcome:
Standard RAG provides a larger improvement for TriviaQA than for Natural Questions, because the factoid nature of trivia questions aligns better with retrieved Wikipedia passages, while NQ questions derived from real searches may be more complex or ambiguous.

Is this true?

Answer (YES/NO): NO